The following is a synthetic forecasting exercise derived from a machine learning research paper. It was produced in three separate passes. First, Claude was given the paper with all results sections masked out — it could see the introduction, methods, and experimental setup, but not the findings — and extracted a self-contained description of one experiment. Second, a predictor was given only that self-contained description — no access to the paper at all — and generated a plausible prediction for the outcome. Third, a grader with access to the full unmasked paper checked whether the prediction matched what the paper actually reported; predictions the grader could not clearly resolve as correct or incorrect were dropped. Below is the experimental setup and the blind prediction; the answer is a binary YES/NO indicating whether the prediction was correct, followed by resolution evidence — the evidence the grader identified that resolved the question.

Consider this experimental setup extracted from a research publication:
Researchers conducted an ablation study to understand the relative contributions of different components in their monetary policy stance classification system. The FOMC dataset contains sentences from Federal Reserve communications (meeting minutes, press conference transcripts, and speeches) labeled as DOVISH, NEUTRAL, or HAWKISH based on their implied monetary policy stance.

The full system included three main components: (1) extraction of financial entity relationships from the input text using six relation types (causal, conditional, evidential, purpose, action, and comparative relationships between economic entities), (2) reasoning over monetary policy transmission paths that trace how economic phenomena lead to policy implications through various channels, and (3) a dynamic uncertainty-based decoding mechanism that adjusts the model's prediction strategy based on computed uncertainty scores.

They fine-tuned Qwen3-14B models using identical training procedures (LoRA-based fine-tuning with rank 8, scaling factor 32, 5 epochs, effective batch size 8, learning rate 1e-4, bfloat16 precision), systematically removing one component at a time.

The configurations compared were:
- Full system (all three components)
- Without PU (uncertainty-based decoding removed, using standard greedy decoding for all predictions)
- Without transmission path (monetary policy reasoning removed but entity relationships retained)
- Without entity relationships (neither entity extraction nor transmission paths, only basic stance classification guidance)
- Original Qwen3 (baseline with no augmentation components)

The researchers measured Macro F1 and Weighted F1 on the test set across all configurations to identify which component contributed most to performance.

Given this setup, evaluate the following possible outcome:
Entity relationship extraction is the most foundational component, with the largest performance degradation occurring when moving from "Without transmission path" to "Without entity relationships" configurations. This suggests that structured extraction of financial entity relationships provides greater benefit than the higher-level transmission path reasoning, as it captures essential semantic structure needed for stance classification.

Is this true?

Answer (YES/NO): NO